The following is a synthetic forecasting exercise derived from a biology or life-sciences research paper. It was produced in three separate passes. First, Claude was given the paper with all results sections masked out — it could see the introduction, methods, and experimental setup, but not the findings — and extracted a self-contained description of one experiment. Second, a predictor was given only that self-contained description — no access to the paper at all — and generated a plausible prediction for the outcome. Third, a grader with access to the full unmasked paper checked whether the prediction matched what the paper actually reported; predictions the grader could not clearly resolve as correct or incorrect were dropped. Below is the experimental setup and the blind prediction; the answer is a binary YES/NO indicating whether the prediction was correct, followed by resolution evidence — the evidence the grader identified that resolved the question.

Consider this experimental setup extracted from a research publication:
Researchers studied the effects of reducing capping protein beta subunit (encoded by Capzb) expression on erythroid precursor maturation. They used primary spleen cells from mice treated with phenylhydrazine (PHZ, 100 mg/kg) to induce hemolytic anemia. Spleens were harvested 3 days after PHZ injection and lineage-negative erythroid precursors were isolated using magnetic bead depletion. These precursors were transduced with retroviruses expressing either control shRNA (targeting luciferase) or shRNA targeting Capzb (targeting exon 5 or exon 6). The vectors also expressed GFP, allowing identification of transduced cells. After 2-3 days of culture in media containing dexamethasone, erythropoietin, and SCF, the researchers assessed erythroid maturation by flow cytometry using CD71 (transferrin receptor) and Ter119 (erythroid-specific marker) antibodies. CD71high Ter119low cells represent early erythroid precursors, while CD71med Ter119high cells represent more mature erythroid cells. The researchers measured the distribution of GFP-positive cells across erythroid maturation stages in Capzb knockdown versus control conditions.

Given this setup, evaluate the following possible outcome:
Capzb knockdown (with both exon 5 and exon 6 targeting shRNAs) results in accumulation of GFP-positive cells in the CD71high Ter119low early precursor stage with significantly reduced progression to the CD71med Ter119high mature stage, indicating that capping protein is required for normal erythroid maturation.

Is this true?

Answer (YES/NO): NO